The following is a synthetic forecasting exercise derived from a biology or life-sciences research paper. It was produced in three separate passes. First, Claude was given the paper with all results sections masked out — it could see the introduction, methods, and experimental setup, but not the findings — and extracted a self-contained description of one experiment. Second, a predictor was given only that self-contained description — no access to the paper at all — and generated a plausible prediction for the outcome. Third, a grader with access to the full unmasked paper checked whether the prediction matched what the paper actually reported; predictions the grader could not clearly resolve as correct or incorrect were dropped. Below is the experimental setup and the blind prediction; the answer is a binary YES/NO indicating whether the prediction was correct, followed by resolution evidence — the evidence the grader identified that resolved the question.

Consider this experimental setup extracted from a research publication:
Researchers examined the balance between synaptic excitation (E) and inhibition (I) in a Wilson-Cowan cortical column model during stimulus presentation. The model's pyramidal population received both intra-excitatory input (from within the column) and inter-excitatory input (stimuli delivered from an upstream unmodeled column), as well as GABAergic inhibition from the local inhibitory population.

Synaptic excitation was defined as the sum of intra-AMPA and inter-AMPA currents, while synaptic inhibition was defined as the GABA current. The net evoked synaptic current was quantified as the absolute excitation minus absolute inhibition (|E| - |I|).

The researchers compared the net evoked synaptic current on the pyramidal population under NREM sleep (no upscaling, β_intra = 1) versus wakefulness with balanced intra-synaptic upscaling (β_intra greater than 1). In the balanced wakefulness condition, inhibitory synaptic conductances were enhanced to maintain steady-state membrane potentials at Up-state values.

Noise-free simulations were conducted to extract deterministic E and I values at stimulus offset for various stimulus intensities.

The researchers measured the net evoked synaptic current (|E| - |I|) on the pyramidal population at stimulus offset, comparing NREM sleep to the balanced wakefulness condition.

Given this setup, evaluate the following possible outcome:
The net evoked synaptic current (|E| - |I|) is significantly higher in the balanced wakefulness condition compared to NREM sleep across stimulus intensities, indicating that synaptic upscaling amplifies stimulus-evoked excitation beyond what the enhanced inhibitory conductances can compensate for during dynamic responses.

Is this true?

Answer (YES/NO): NO